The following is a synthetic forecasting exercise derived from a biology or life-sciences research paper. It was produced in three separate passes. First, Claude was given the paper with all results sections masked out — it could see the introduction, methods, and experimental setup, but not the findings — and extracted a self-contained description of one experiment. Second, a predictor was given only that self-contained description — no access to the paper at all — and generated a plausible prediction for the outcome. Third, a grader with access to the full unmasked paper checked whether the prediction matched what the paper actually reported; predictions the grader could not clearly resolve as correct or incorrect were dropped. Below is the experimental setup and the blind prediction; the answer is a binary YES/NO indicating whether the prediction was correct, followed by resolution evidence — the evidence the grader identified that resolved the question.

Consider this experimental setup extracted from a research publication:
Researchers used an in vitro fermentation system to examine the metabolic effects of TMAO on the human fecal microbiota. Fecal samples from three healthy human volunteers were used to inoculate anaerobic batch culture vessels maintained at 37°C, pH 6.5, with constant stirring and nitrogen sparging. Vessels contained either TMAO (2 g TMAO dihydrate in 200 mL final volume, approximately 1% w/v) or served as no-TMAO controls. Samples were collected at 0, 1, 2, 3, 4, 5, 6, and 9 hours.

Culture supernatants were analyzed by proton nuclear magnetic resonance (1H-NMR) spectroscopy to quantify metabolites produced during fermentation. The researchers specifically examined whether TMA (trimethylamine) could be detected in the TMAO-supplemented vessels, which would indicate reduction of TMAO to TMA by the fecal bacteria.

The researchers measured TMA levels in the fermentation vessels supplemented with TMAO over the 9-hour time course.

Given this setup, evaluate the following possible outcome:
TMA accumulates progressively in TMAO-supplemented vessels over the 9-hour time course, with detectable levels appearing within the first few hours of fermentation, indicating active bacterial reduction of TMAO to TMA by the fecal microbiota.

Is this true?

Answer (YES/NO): YES